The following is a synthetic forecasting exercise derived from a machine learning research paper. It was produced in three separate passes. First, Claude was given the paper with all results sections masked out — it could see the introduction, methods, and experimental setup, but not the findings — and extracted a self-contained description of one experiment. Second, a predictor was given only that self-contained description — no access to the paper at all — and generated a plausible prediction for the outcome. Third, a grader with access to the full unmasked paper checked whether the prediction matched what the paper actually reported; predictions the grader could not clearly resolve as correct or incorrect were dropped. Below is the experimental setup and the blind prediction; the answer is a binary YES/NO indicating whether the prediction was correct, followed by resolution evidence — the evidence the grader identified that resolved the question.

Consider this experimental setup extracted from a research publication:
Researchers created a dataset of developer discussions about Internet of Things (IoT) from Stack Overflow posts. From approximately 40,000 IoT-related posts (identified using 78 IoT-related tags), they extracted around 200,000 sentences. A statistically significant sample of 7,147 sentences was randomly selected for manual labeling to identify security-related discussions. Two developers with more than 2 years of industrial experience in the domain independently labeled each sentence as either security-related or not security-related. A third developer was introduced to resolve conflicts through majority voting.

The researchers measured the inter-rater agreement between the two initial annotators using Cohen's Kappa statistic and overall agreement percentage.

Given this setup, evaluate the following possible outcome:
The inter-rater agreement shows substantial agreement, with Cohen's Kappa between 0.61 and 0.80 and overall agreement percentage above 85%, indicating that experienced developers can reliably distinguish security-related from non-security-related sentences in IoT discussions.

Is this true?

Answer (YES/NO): NO